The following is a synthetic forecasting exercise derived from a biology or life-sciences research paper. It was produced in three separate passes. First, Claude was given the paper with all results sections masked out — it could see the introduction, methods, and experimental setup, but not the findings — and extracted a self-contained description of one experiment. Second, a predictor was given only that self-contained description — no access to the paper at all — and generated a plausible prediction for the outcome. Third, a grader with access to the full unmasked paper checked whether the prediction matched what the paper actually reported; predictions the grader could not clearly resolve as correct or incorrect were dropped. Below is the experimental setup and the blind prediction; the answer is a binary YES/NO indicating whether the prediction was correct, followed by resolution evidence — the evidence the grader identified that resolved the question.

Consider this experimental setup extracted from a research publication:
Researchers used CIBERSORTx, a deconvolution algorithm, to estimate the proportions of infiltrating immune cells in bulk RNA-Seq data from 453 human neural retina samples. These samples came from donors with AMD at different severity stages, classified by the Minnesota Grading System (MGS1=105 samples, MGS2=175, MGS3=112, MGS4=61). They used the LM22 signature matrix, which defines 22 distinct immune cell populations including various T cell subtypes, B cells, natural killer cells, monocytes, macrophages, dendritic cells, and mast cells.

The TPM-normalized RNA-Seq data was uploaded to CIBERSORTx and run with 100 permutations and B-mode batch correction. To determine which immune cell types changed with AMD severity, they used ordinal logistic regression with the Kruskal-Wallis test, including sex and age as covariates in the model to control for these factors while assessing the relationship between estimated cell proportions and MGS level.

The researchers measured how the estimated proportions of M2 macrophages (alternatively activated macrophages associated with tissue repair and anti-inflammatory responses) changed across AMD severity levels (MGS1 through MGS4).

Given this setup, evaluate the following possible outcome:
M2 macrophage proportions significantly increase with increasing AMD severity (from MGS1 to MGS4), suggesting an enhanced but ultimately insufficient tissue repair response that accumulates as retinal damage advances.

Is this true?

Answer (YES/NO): YES